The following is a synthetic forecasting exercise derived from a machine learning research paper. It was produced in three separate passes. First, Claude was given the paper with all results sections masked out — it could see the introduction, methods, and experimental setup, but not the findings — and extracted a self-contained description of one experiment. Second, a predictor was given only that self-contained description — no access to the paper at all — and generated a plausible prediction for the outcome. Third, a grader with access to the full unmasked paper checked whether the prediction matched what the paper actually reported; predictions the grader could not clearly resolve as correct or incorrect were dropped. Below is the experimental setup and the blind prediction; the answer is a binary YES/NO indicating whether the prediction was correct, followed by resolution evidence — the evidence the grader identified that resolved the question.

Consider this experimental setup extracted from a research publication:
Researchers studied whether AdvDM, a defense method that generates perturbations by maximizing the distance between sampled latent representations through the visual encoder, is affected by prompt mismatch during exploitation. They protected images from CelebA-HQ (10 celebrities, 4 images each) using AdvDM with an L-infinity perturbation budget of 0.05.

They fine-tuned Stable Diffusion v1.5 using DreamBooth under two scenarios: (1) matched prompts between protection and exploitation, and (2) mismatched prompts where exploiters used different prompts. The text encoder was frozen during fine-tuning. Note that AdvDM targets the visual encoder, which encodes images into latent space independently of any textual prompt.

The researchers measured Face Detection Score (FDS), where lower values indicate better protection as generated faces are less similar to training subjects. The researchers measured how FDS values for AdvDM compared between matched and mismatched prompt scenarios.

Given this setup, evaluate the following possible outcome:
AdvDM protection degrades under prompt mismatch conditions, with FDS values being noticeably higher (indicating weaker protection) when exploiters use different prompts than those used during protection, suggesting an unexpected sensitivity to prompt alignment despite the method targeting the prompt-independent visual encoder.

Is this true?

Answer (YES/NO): YES